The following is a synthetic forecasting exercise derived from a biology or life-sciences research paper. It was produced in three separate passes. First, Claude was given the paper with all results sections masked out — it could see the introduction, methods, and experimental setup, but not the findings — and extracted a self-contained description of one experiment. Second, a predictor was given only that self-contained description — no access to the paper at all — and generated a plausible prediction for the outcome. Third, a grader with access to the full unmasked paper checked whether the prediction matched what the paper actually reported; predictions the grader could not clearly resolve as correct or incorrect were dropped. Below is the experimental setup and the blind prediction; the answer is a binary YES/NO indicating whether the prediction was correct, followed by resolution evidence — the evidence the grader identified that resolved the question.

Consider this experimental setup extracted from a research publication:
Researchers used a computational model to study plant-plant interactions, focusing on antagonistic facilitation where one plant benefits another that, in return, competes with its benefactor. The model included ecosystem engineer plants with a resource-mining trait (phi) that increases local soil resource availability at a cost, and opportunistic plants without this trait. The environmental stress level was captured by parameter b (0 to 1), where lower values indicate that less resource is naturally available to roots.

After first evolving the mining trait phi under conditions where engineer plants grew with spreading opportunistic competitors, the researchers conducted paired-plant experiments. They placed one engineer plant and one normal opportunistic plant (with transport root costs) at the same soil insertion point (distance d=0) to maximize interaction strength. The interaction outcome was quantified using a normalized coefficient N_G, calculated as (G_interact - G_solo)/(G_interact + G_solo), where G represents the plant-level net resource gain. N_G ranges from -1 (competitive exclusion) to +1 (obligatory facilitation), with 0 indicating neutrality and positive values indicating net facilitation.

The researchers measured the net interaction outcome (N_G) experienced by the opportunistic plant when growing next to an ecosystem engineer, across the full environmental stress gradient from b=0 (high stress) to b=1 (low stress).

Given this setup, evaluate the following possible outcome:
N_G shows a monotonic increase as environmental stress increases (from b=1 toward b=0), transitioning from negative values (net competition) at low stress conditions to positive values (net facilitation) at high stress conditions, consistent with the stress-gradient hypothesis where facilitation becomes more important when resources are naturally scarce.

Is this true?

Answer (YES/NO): YES